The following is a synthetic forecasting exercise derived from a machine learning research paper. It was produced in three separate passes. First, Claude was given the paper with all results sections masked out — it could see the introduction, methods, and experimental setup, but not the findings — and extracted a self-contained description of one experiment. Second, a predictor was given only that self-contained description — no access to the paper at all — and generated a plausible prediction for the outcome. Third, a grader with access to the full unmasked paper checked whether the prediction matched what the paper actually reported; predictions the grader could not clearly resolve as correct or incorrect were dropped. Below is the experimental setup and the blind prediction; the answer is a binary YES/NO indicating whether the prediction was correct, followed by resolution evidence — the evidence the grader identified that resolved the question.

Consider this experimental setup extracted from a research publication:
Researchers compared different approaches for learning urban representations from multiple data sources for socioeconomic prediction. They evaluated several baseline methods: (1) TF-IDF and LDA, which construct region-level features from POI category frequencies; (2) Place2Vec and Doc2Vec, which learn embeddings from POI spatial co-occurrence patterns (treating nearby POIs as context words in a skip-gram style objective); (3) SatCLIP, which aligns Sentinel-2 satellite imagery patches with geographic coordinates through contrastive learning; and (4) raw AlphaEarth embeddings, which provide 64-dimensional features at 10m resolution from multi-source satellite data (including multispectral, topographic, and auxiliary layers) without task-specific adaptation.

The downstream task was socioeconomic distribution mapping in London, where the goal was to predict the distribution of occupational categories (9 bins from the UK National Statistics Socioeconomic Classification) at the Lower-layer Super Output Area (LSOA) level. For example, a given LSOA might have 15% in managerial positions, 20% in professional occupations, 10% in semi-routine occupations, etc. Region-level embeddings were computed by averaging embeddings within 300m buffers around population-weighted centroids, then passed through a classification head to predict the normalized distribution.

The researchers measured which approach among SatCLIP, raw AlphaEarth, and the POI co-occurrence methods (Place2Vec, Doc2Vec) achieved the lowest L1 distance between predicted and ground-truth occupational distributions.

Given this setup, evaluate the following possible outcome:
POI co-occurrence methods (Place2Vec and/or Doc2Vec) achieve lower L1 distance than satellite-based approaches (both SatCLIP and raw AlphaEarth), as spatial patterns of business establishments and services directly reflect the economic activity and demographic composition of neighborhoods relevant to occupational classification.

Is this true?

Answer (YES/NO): NO